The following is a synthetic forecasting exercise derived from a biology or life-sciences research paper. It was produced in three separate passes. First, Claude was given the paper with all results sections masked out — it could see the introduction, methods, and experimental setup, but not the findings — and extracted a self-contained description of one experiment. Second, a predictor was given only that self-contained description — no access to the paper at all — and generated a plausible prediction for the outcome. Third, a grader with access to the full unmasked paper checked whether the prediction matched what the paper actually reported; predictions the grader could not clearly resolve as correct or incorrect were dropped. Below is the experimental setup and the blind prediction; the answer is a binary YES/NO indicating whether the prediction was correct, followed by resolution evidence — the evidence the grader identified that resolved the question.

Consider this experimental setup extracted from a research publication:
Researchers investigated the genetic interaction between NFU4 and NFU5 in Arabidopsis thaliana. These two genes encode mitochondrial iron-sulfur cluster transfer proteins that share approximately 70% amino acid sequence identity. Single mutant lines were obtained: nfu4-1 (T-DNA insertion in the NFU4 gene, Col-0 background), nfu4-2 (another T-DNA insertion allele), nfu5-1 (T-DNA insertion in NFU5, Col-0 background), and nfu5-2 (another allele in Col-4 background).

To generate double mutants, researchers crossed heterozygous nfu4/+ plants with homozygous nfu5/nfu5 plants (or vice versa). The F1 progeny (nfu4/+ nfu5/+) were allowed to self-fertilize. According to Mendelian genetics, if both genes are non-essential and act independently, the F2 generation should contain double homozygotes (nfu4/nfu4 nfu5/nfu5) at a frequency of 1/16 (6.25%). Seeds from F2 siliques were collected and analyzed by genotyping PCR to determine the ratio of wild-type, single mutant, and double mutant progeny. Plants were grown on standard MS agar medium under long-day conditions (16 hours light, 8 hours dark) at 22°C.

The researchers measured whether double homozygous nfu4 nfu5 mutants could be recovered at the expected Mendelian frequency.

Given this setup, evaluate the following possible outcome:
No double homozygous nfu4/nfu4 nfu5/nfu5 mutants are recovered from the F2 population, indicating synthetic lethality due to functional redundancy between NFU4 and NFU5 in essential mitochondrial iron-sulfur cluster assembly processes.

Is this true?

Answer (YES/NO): YES